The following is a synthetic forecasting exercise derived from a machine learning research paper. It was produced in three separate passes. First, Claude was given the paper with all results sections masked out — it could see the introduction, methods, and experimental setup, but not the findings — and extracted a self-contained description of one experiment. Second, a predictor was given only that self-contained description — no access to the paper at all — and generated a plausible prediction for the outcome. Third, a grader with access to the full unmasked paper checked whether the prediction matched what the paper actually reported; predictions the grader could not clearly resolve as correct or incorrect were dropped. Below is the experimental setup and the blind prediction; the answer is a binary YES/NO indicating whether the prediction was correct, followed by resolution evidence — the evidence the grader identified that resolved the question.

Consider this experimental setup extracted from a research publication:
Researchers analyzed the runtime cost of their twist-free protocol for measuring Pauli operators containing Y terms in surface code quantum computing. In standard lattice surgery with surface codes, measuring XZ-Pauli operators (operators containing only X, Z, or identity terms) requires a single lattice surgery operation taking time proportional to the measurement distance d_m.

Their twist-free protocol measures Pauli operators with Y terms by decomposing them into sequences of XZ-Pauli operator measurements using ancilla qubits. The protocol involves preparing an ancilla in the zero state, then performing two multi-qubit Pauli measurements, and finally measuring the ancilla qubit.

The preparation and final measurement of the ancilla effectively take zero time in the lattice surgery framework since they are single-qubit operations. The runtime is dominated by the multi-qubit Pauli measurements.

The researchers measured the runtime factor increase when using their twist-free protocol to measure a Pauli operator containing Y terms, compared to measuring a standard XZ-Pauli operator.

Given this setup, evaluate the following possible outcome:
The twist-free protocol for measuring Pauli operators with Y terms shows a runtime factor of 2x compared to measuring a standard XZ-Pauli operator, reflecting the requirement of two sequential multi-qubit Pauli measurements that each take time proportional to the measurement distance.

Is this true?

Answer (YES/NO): YES